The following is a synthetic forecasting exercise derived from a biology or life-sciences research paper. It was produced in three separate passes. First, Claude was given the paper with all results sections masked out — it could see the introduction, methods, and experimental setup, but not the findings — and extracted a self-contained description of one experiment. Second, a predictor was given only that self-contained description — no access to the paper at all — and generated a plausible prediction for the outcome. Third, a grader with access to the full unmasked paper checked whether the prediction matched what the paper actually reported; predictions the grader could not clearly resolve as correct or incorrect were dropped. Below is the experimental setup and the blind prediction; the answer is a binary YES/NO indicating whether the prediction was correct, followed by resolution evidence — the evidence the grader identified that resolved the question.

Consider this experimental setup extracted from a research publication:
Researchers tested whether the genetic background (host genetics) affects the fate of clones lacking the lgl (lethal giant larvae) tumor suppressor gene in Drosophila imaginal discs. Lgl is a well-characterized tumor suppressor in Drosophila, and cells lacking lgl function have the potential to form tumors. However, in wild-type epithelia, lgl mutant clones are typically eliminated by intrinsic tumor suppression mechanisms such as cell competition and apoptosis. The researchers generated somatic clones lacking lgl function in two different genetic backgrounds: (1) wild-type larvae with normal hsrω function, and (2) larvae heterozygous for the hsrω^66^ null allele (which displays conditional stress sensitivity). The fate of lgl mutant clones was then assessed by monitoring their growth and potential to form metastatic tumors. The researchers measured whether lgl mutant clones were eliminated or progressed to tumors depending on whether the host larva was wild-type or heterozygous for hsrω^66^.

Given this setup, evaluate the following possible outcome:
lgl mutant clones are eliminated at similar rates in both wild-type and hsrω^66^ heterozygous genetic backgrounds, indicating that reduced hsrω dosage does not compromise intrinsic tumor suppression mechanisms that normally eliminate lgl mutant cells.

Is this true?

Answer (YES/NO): NO